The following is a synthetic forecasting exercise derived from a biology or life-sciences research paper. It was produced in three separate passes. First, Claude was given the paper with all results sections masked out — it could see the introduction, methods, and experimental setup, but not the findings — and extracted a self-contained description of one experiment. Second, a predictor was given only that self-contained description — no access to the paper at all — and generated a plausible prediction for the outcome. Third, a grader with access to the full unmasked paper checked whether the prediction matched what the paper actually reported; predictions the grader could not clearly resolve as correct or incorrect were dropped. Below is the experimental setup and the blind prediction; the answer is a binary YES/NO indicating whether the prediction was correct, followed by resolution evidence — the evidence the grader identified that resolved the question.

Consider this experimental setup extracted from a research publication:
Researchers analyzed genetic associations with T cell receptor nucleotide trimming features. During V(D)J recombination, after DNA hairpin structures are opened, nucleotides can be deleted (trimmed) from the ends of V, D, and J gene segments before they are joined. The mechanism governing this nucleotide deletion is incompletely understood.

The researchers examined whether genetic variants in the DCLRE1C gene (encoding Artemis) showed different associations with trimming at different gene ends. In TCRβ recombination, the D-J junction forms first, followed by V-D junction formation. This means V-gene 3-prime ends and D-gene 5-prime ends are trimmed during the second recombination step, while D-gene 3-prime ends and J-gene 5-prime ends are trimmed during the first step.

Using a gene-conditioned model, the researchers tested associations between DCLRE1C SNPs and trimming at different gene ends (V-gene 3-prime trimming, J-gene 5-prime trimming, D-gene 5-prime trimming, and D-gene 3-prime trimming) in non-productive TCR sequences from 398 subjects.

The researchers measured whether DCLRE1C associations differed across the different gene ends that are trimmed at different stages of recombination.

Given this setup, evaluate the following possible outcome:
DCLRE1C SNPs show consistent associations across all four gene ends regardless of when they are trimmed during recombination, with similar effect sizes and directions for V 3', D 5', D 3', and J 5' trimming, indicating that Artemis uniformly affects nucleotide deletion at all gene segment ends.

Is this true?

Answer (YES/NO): NO